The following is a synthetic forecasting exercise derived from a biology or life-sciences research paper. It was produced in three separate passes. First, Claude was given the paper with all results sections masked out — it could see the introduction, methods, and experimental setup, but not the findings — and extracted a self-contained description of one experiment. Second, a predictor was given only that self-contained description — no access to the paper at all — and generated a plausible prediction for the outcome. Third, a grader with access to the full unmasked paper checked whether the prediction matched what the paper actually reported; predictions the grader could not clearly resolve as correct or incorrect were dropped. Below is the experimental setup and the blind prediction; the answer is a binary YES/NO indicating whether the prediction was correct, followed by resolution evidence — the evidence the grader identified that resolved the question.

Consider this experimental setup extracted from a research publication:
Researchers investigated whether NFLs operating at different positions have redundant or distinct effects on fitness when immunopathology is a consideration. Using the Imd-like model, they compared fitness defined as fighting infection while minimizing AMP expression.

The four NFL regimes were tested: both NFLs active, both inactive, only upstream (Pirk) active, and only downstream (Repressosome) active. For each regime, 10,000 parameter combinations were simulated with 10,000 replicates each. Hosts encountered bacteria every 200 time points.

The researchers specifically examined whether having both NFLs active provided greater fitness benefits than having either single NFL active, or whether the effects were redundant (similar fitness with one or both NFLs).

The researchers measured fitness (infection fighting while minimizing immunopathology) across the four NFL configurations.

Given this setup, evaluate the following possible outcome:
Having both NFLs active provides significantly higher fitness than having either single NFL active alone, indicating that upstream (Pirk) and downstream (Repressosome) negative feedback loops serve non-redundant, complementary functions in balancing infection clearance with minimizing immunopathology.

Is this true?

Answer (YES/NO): NO